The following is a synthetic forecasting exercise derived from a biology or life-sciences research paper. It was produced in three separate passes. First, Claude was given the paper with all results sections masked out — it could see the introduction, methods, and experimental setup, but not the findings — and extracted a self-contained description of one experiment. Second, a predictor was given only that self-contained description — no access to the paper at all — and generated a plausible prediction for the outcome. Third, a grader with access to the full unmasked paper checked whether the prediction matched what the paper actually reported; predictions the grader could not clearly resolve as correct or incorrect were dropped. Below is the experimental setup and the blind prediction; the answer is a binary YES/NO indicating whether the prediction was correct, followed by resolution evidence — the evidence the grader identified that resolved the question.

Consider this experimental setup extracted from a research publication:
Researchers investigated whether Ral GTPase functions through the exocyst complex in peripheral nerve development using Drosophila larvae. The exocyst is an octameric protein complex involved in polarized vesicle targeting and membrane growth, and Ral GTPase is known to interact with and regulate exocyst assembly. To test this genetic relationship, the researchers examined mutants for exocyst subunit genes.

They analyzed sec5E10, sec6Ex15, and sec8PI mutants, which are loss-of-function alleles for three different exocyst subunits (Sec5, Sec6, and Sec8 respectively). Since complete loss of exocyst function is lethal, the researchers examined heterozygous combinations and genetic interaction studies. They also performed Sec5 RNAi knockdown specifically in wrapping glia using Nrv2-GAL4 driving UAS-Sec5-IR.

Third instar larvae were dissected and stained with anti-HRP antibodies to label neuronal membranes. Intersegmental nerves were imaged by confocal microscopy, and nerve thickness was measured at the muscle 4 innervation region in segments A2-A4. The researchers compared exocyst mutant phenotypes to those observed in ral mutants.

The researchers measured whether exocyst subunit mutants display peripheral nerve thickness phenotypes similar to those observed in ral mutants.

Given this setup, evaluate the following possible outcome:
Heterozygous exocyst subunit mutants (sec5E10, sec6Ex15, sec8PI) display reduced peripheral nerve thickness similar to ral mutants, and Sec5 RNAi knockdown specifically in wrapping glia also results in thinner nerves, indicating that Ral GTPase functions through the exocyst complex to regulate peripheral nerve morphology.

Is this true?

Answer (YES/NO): NO